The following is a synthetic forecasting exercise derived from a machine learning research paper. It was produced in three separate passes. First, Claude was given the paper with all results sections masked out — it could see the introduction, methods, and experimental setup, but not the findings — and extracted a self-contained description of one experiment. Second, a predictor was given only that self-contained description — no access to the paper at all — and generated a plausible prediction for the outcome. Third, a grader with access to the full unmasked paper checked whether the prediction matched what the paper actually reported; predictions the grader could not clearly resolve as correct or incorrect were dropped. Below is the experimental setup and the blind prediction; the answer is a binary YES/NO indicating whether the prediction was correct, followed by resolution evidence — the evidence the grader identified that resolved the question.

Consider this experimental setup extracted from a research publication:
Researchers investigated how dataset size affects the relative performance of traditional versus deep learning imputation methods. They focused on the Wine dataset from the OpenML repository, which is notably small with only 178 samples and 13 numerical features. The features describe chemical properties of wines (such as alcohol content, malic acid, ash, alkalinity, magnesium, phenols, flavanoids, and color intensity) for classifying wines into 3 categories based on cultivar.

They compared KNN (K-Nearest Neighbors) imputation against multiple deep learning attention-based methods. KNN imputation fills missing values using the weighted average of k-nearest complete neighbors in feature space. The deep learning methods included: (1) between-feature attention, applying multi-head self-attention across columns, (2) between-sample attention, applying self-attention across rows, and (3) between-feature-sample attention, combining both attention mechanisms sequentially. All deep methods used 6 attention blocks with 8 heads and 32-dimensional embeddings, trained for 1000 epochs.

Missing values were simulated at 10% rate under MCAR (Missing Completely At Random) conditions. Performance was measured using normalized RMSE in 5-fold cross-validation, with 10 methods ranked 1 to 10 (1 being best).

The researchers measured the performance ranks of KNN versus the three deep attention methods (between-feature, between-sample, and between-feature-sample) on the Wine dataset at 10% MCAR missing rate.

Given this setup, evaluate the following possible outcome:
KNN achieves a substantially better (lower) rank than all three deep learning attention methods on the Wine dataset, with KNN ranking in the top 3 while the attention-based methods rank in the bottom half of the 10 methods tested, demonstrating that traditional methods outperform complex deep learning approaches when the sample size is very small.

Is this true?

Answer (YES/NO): YES